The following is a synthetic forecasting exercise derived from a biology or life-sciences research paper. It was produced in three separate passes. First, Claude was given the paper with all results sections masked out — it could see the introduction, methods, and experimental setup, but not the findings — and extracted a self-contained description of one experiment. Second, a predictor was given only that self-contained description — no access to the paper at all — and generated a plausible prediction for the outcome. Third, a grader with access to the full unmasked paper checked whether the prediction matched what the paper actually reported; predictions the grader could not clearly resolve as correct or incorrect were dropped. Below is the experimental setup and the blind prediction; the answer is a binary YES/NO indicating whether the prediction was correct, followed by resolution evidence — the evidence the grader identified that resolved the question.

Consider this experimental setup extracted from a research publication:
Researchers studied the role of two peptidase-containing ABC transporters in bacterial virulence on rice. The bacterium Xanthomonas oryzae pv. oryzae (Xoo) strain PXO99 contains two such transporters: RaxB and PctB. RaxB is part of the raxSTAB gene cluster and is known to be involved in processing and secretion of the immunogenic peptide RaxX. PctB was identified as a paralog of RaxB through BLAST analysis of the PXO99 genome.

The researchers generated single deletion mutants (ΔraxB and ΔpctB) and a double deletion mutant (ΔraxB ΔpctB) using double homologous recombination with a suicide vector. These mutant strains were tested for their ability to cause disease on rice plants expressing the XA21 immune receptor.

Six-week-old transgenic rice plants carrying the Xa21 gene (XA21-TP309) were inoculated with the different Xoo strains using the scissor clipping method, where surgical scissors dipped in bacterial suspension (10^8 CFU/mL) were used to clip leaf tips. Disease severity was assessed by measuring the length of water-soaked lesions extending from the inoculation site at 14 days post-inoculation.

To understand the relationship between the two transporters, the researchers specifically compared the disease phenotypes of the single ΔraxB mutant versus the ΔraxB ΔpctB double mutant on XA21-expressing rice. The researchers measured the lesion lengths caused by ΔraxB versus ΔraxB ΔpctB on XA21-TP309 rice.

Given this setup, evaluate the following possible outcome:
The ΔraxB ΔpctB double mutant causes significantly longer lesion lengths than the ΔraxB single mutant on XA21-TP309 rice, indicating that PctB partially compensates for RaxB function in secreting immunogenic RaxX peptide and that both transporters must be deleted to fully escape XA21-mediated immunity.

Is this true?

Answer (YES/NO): YES